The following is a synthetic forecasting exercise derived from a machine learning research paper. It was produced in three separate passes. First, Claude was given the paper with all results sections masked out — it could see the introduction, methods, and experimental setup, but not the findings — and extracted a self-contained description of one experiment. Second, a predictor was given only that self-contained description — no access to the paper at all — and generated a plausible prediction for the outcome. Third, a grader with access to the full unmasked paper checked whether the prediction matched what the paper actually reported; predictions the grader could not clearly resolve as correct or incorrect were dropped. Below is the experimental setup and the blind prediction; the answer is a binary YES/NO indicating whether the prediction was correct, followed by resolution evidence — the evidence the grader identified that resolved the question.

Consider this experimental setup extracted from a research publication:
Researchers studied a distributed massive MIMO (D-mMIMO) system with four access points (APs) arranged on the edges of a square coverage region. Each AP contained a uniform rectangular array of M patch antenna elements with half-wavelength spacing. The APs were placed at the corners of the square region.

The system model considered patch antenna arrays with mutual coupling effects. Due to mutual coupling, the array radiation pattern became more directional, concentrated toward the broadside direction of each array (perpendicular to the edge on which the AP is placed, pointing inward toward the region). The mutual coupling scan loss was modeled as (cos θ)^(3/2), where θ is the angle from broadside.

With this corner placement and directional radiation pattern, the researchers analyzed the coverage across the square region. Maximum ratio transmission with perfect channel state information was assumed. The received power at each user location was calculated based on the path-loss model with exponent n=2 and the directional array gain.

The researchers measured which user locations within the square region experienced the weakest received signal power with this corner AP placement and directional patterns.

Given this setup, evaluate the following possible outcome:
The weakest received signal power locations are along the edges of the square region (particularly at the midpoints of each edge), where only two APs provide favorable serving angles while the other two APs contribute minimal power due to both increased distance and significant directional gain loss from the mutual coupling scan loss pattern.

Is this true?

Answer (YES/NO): NO